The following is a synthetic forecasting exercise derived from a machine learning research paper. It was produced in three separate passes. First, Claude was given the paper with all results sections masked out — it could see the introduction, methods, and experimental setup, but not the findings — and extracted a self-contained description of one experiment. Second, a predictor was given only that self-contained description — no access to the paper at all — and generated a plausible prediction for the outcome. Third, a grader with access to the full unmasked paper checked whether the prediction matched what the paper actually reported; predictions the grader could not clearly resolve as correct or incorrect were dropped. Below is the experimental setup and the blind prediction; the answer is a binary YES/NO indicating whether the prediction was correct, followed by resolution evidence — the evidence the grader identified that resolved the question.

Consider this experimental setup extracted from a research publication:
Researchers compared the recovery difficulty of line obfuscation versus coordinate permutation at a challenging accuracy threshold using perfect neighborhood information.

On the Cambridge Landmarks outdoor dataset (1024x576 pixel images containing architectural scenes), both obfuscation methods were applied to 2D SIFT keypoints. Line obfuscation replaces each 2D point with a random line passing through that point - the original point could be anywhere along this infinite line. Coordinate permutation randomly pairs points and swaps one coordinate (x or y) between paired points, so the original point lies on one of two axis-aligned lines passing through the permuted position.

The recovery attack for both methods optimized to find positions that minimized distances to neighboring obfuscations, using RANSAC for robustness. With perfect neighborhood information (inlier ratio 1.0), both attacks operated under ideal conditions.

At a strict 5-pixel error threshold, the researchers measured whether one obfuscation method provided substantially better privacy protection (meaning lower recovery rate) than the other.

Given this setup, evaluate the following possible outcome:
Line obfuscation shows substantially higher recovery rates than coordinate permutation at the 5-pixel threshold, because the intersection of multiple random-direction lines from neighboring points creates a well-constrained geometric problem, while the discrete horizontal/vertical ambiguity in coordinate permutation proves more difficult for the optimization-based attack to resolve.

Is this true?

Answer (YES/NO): NO